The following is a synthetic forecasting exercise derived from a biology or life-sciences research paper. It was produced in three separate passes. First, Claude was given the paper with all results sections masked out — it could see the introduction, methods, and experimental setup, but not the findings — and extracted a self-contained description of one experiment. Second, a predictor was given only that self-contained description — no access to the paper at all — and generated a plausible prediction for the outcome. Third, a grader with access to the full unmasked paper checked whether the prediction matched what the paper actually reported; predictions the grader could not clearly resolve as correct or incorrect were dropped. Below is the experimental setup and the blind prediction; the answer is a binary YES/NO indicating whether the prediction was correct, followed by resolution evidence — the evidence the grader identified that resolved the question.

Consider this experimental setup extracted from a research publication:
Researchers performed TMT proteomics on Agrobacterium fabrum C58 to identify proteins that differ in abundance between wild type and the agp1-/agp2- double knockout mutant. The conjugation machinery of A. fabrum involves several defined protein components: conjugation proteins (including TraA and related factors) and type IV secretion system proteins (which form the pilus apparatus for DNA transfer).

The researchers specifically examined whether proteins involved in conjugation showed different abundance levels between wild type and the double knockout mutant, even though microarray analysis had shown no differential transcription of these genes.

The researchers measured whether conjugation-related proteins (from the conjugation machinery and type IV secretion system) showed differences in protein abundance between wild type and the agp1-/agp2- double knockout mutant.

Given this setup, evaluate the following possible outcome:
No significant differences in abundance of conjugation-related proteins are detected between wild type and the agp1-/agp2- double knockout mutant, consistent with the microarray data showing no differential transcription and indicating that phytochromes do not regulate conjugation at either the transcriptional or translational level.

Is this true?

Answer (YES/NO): NO